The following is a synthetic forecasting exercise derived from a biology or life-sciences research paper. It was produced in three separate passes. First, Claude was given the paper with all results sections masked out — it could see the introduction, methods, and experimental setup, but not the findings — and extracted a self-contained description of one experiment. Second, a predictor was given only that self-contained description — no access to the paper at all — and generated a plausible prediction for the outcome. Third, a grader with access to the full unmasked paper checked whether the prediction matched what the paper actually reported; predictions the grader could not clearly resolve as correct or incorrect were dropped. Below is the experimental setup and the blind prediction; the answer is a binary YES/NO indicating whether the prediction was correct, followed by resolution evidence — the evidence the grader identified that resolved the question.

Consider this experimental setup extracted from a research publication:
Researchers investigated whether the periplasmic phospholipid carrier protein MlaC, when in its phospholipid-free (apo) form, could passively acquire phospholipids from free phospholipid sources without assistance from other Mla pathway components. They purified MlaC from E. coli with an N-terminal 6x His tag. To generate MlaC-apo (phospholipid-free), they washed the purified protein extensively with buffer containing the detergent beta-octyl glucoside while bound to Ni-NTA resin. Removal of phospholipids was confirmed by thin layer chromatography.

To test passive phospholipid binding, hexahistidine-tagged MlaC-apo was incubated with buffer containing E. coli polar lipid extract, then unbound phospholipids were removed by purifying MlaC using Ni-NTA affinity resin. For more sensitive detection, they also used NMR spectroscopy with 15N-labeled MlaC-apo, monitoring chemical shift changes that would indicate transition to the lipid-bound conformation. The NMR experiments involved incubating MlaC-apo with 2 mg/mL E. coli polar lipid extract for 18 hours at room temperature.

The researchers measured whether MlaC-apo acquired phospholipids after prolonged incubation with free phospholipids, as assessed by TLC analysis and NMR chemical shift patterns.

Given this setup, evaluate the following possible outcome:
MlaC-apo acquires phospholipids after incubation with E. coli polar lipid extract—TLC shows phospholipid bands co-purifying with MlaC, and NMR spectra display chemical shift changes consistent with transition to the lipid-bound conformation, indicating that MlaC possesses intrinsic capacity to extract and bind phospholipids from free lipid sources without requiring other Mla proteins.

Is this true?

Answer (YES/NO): NO